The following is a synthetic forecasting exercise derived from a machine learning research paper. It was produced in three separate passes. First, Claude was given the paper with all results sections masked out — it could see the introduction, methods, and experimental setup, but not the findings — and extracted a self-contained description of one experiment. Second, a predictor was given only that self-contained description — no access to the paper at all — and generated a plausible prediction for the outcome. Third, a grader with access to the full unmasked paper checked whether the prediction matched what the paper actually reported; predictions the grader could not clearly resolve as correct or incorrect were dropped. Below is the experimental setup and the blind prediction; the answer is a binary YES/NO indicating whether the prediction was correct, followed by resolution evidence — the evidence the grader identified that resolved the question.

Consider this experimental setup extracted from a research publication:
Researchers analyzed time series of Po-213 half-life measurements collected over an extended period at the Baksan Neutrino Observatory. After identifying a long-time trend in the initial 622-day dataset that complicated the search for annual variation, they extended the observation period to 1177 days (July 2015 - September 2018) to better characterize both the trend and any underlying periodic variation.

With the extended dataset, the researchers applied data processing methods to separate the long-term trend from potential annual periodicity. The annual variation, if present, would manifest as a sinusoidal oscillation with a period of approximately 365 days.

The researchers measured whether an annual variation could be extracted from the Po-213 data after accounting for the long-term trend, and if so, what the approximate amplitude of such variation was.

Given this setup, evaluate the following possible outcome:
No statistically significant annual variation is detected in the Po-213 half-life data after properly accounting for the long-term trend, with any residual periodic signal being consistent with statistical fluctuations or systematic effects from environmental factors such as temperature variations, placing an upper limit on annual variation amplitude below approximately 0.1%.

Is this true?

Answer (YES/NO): NO